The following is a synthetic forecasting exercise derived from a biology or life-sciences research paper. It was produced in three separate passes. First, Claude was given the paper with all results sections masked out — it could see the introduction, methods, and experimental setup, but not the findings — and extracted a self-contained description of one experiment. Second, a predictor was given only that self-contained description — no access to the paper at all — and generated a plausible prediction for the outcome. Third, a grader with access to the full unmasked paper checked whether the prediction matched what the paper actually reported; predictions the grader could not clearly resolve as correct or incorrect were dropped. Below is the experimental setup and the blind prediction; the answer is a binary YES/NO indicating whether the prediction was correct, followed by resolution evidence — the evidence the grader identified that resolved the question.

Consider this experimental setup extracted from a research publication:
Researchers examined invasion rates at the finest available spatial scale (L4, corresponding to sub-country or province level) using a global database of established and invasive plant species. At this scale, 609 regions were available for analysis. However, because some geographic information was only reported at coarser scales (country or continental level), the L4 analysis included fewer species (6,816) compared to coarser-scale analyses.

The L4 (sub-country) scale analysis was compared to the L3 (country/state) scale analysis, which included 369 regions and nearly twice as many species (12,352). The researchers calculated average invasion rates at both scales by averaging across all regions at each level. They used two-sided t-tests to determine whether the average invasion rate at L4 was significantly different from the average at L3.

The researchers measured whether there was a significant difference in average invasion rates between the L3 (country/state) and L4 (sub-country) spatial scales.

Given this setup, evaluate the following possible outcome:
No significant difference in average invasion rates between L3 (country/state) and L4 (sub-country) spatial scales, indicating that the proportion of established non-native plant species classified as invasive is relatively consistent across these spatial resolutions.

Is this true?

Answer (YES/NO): NO